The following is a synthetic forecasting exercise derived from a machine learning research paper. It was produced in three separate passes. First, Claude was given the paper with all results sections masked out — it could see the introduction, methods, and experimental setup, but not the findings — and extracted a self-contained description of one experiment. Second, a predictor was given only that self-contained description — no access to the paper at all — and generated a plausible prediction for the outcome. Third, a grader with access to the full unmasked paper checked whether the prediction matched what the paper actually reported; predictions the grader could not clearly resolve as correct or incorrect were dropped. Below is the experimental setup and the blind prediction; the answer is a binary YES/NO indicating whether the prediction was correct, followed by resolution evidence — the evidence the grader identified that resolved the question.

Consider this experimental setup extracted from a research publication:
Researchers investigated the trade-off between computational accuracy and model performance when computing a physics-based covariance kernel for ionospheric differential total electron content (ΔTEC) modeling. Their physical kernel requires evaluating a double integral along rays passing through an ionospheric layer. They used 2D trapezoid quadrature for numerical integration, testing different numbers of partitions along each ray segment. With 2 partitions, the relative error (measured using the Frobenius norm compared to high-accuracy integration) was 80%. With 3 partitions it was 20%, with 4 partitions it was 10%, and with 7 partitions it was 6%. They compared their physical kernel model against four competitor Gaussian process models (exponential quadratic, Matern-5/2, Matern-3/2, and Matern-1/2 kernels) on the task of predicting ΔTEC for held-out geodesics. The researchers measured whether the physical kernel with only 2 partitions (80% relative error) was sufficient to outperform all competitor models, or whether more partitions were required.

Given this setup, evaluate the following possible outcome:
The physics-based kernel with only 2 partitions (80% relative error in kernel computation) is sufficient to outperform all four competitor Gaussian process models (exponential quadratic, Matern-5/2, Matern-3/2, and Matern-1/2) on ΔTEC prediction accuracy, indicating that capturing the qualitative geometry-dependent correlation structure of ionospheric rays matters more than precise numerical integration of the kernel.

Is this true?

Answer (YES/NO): YES